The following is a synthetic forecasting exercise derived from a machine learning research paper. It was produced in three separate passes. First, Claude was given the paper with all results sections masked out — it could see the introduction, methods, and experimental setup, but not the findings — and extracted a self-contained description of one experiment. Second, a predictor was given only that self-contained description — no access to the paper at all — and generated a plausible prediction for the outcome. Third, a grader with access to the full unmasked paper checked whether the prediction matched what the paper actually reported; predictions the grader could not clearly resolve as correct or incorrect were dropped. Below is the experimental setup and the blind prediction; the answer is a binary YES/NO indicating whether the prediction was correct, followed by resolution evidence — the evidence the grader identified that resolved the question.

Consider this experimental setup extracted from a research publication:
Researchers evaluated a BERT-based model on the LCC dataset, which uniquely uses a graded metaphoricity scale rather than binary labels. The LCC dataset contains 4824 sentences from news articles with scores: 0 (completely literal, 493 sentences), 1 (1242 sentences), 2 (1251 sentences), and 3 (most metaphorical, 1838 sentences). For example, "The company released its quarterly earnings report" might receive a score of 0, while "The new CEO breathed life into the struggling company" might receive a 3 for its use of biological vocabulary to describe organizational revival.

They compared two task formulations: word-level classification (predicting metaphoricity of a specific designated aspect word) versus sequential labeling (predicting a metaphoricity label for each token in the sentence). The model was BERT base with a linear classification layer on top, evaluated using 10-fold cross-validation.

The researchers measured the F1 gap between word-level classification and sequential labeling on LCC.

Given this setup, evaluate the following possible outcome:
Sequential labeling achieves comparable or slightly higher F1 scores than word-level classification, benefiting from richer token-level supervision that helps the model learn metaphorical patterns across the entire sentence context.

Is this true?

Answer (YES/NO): NO